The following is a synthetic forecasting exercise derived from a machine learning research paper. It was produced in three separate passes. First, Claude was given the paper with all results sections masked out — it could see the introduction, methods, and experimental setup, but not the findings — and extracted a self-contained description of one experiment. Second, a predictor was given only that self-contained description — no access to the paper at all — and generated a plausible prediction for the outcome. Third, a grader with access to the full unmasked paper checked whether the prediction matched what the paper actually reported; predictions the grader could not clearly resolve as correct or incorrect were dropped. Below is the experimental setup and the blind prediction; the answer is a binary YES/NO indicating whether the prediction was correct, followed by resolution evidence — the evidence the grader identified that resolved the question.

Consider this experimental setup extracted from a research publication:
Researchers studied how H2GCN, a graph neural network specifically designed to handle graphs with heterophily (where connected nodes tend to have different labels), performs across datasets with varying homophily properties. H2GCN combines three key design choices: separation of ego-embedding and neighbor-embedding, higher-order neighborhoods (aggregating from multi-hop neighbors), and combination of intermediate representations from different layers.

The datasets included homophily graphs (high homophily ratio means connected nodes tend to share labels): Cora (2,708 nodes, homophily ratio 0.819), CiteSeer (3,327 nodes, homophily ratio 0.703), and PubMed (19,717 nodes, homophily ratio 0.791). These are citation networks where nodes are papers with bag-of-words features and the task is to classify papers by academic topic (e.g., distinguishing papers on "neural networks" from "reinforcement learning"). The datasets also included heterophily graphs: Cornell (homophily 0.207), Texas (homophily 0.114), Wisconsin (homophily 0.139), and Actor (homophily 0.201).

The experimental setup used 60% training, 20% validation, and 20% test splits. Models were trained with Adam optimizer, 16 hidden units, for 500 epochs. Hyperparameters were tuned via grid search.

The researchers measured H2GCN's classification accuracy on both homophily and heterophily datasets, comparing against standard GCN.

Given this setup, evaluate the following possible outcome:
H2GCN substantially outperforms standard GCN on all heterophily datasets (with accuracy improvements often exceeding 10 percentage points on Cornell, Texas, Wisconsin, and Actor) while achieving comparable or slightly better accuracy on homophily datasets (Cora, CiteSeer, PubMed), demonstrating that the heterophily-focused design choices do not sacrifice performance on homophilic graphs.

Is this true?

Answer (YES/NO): NO